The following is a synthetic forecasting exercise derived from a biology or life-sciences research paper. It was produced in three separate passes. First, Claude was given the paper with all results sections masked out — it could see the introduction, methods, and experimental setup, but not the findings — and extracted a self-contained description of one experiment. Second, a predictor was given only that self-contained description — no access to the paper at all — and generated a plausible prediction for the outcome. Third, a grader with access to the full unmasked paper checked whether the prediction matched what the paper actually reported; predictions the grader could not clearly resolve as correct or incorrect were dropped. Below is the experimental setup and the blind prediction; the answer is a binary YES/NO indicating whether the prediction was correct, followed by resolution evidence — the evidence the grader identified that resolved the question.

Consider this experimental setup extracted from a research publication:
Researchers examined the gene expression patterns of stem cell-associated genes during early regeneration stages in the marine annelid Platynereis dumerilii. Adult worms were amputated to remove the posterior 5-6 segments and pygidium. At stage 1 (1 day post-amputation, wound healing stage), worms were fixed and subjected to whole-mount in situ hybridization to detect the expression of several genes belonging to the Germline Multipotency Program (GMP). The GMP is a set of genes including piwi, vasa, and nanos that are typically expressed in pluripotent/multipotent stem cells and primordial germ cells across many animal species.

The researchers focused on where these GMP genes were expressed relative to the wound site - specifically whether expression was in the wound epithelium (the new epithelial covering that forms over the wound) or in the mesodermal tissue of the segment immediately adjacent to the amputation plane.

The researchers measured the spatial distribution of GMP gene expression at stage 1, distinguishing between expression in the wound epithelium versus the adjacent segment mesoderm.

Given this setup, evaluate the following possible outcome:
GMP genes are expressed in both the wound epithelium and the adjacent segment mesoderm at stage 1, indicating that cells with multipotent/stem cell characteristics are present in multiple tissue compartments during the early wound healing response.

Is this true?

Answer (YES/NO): NO